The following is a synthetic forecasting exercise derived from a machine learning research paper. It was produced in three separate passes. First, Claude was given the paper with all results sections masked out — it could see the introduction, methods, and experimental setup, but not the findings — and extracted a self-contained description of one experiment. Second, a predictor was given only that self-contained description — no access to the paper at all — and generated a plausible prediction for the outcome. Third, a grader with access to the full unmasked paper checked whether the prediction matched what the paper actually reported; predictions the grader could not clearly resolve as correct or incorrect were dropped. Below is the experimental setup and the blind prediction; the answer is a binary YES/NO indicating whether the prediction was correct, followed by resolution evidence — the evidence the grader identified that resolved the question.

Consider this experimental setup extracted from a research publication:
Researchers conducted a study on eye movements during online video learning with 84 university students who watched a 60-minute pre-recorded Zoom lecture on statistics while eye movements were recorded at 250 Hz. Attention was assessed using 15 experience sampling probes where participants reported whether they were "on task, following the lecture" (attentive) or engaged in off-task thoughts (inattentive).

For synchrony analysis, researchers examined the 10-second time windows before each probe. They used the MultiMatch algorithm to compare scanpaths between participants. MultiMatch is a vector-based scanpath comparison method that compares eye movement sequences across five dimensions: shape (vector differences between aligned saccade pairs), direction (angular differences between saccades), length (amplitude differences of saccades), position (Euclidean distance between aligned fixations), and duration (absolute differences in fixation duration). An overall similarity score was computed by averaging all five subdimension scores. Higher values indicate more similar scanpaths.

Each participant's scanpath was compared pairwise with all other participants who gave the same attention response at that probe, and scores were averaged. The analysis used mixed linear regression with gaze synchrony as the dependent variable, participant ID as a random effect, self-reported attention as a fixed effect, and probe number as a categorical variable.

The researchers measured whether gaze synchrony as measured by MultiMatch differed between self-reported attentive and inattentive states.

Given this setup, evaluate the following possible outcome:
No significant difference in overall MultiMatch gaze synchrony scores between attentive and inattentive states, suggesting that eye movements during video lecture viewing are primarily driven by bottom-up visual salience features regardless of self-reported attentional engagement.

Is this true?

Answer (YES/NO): NO